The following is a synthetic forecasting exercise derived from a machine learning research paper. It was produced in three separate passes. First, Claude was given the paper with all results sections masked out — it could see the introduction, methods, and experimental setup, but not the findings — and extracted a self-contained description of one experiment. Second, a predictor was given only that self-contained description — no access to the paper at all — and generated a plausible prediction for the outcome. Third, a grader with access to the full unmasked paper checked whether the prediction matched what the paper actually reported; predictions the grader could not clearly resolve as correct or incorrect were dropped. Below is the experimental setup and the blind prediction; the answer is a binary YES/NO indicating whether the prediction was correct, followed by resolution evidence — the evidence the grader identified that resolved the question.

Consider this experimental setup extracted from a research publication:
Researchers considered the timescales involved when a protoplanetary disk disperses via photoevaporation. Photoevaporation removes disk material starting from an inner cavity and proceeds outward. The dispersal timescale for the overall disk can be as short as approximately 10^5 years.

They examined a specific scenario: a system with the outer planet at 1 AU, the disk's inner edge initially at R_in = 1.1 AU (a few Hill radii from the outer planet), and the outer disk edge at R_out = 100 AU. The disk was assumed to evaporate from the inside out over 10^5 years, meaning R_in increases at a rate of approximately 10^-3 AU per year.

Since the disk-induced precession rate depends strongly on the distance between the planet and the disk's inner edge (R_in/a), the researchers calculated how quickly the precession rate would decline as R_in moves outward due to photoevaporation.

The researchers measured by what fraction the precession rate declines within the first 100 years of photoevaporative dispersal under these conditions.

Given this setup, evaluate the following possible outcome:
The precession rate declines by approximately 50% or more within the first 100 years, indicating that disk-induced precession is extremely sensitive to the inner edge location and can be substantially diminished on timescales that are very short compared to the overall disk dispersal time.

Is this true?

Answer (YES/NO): YES